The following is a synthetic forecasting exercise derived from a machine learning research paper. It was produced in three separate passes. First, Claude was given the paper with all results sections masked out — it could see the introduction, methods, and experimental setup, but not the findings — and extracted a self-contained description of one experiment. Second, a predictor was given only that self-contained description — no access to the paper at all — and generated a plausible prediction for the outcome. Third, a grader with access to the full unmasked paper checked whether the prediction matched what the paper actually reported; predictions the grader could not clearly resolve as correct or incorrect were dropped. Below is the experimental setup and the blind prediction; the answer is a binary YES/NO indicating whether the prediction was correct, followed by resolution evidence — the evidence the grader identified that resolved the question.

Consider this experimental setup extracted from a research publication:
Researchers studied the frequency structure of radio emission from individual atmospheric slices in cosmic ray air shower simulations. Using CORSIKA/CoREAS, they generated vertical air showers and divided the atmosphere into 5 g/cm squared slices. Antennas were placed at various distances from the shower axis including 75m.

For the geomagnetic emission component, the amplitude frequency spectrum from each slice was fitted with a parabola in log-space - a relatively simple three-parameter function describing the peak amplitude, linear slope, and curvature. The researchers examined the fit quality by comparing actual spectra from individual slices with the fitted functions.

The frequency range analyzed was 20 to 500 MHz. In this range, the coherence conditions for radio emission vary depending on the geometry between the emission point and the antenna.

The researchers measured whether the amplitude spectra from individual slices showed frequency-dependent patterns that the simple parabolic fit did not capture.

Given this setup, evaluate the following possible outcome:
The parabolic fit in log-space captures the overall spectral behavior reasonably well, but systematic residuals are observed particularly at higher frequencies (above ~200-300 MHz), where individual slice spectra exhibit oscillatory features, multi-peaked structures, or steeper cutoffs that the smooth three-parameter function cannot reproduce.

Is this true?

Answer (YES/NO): NO